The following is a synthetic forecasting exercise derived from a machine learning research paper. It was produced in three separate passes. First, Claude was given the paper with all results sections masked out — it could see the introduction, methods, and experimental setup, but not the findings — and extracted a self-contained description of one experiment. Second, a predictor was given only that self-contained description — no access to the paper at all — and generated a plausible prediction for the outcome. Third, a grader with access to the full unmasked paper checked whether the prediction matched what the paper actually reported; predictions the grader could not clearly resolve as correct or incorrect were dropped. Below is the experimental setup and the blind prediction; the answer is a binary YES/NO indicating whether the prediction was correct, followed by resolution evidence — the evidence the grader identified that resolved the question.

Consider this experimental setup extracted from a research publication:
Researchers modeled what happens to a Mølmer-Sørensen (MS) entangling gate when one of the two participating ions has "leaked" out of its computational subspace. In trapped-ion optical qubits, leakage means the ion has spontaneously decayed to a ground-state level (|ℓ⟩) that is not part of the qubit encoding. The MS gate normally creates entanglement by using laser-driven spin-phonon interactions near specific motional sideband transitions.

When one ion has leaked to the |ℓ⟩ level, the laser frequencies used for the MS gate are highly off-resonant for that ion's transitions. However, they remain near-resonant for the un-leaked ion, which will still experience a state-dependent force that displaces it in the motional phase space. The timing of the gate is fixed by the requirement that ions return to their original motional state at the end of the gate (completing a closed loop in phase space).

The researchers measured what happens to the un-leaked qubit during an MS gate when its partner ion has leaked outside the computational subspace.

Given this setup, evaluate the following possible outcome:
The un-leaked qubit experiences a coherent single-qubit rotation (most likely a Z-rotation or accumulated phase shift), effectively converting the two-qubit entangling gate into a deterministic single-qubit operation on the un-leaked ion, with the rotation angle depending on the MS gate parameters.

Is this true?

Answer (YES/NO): NO